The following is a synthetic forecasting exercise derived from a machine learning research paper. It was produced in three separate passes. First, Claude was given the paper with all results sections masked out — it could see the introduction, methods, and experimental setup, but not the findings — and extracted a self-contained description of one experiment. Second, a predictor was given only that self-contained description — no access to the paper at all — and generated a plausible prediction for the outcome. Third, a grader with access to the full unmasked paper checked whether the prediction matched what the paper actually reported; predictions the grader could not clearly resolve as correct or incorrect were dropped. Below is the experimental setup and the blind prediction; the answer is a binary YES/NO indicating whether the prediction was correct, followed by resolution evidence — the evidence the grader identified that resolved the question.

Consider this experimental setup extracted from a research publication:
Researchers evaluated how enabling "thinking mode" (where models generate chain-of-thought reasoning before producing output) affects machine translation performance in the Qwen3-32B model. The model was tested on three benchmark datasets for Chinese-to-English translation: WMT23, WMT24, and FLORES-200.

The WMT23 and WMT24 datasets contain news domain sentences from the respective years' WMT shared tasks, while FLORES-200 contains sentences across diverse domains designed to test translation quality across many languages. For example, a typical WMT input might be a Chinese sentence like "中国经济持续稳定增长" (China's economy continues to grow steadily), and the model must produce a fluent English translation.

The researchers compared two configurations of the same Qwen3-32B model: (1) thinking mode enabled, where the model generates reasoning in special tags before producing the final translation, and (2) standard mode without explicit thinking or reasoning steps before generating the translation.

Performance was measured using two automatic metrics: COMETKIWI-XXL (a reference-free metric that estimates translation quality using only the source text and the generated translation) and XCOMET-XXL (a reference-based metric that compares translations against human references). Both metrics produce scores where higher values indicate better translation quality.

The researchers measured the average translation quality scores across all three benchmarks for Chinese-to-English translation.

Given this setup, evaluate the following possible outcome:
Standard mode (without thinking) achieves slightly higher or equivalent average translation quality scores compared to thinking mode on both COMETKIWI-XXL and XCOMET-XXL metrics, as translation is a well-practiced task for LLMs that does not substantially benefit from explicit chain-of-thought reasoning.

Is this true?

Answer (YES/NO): YES